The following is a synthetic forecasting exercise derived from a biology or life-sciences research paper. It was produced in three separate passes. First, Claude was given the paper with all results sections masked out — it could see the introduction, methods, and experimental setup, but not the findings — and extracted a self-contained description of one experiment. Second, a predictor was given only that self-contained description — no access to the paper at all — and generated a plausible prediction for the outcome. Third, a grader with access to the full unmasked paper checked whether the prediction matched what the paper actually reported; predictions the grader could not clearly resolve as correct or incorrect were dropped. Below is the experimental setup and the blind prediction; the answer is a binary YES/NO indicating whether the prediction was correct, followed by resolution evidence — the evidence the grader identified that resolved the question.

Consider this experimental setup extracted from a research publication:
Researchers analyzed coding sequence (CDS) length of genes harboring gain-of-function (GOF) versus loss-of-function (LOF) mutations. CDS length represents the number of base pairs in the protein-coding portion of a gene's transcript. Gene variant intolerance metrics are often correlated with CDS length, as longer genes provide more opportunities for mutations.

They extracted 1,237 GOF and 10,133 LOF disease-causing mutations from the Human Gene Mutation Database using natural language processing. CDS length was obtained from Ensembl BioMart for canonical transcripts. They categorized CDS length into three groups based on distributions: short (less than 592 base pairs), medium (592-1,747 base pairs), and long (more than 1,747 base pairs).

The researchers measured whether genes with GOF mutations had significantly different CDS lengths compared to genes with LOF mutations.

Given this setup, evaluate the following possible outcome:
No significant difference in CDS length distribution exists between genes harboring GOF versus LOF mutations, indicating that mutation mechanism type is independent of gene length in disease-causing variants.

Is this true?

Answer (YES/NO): NO